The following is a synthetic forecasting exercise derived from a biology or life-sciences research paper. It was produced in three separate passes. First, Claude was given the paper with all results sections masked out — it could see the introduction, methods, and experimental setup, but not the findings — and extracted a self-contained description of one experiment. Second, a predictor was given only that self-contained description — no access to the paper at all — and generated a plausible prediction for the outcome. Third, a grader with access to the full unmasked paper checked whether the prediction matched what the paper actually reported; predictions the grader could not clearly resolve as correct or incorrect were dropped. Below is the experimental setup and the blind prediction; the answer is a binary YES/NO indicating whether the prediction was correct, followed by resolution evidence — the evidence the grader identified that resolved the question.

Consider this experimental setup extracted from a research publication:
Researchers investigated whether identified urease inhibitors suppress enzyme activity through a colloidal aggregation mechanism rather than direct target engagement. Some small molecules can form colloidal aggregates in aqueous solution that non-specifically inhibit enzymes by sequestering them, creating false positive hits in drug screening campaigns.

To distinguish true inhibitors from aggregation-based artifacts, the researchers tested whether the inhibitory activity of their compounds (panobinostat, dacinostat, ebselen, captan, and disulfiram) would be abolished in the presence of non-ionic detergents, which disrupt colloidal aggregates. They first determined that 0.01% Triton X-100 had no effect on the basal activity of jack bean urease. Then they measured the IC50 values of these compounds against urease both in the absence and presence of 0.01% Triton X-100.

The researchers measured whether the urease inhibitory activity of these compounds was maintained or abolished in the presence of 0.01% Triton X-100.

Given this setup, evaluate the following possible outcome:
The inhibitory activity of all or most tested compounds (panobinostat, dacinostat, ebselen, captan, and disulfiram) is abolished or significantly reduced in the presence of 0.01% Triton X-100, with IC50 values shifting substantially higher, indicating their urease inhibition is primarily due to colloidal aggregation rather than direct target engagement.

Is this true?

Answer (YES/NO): NO